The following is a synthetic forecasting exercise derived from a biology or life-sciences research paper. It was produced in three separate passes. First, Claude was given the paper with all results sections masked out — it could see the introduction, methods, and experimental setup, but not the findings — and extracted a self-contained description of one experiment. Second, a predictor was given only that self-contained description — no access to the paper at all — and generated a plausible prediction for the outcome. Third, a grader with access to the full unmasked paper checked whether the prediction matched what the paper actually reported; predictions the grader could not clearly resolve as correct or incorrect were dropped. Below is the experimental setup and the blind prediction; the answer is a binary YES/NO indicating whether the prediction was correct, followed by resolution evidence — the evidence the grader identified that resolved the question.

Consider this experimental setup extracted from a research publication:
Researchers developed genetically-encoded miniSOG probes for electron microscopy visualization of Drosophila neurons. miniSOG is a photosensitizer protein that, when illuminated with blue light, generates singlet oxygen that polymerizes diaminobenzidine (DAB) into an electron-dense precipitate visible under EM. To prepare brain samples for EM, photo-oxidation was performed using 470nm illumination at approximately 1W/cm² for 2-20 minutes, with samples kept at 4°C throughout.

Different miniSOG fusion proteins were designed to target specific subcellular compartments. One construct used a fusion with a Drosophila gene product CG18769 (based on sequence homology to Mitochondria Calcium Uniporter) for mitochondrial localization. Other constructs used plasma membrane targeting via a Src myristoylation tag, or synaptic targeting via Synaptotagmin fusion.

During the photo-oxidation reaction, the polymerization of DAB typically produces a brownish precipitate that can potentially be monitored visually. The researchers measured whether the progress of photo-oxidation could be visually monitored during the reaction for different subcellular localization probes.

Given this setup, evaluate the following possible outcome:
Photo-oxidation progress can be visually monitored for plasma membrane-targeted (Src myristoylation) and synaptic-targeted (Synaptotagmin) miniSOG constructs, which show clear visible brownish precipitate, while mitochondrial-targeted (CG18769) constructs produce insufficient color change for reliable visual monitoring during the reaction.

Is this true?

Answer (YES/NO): YES